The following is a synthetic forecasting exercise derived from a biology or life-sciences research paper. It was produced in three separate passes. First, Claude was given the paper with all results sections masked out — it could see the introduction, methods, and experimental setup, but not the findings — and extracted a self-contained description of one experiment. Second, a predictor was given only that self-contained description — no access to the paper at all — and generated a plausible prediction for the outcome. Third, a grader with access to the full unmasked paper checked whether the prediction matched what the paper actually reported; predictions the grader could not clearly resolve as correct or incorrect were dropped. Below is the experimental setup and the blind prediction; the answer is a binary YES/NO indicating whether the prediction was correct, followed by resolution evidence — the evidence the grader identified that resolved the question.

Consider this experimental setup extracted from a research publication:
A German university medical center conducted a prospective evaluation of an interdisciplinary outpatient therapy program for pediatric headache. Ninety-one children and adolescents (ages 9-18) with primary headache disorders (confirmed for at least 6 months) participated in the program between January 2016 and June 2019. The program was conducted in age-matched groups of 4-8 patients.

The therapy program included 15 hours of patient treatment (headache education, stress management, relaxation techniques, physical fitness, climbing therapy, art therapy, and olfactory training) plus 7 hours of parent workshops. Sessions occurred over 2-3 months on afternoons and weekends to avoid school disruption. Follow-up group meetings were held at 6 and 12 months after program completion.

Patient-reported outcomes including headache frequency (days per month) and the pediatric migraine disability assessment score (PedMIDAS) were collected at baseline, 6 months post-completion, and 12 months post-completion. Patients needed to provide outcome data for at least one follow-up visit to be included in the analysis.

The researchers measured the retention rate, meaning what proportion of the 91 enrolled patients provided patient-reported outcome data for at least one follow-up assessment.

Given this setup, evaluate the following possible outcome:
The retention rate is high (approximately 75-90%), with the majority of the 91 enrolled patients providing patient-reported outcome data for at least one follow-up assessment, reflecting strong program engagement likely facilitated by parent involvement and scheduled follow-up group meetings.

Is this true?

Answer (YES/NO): YES